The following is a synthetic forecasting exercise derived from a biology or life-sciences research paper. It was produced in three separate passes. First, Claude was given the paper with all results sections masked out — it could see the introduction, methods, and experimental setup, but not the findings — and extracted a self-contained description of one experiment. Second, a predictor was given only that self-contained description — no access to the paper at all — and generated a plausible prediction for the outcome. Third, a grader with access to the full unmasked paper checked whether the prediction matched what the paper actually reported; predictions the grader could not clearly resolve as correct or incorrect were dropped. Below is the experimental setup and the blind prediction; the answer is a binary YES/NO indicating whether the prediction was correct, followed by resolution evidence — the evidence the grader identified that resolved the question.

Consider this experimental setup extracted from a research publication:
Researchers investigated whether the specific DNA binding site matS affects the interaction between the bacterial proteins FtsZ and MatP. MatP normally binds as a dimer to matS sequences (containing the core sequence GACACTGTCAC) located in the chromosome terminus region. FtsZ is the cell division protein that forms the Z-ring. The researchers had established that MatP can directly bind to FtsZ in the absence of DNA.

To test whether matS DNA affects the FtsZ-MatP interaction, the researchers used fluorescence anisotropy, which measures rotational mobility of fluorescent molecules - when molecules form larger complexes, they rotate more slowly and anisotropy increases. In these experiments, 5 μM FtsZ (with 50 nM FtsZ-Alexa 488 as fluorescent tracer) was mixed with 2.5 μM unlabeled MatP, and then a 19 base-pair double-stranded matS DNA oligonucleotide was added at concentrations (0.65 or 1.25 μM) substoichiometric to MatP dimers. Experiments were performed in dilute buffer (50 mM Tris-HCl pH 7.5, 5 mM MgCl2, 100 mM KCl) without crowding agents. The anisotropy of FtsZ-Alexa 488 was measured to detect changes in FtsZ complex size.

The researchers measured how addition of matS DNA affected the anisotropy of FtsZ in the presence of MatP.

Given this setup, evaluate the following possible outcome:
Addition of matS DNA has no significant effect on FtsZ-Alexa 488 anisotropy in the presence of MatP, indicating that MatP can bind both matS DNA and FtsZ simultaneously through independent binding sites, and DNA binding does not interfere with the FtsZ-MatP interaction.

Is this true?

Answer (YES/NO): NO